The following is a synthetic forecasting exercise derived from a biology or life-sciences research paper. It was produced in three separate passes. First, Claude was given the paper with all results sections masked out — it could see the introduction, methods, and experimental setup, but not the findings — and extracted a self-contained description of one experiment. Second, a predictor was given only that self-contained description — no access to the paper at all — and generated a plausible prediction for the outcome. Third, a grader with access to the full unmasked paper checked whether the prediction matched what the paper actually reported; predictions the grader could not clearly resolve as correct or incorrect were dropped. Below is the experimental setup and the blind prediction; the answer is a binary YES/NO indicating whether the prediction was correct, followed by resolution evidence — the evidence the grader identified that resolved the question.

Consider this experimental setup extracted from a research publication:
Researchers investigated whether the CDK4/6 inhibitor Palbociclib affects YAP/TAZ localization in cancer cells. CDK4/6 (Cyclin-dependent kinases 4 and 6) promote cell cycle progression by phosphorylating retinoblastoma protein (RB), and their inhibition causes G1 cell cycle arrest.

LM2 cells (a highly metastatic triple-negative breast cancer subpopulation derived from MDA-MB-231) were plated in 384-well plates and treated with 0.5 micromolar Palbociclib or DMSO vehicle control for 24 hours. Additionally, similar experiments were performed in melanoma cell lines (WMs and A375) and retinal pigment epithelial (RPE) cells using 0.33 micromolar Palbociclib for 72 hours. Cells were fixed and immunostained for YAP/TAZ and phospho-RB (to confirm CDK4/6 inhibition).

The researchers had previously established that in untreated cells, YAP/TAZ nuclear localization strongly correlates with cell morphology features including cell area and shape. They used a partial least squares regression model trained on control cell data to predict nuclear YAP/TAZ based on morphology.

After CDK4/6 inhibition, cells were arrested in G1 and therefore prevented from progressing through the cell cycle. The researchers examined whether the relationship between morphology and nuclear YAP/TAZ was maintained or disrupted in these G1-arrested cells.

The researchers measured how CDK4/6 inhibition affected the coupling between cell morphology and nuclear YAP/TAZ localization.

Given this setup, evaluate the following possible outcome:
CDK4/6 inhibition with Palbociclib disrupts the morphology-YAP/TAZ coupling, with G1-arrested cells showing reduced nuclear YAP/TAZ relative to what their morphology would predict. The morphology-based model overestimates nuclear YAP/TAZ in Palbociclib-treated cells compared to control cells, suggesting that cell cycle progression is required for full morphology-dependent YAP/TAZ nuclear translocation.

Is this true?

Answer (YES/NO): NO